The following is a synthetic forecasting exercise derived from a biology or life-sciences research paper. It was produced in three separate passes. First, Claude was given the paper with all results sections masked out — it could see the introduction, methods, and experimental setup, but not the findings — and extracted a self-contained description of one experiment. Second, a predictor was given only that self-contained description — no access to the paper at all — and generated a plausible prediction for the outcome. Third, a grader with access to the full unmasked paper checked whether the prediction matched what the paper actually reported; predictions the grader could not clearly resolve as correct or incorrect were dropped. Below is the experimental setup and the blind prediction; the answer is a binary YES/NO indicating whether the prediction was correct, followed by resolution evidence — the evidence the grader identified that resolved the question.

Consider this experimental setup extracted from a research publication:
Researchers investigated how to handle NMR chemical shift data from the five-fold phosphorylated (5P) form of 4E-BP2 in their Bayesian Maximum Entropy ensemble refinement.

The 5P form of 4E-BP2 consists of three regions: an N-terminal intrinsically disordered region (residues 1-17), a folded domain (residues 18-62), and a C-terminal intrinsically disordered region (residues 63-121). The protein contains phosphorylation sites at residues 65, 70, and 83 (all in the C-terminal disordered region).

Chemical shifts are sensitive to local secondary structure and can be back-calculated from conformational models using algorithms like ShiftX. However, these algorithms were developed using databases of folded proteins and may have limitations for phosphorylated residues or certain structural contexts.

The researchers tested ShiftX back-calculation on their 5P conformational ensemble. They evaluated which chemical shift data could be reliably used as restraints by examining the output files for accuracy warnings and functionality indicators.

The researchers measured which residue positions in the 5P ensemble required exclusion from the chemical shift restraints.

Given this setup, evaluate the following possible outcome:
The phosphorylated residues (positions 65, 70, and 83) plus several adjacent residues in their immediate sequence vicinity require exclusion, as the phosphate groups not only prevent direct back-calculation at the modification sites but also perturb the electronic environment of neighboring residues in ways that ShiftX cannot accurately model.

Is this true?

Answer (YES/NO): NO